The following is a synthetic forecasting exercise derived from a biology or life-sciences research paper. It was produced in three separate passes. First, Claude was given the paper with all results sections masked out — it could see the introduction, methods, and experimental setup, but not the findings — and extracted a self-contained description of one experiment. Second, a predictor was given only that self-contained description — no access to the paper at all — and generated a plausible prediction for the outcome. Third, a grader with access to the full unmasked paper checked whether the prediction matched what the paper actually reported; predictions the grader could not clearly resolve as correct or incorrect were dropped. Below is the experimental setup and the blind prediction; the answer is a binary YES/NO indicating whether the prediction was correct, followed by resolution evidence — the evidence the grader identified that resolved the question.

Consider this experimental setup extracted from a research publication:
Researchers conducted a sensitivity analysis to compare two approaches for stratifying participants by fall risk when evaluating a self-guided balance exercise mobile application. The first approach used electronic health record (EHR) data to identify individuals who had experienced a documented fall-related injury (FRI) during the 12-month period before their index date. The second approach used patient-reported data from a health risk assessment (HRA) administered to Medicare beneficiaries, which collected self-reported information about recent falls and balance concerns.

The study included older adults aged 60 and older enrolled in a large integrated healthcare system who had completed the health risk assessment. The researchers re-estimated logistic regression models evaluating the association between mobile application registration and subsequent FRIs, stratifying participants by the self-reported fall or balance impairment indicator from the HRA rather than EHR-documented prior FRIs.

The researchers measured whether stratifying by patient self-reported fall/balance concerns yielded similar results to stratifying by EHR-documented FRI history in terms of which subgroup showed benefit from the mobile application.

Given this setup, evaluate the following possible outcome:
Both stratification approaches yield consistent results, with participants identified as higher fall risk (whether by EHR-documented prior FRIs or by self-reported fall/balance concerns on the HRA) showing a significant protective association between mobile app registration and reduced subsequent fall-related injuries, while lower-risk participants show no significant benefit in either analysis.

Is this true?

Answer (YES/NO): NO